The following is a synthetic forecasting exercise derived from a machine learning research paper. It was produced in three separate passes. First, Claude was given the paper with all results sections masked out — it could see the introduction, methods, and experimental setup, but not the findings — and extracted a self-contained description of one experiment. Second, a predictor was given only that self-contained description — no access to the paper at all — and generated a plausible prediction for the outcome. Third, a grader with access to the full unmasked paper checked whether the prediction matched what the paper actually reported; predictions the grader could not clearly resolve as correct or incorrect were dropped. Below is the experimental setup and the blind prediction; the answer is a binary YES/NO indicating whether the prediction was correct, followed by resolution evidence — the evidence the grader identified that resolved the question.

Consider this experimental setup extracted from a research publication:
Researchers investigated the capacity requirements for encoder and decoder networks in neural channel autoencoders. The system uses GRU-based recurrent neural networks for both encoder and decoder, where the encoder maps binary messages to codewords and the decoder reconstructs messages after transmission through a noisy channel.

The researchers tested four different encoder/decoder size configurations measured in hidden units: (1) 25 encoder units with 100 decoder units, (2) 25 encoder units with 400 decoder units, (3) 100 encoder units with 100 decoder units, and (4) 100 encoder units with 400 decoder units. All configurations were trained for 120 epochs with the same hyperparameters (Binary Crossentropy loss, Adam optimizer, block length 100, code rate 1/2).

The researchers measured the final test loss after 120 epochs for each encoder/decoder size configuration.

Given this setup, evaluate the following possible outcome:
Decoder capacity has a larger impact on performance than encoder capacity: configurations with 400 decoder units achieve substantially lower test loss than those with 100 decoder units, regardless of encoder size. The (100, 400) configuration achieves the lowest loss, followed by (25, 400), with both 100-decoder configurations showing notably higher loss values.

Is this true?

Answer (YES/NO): NO